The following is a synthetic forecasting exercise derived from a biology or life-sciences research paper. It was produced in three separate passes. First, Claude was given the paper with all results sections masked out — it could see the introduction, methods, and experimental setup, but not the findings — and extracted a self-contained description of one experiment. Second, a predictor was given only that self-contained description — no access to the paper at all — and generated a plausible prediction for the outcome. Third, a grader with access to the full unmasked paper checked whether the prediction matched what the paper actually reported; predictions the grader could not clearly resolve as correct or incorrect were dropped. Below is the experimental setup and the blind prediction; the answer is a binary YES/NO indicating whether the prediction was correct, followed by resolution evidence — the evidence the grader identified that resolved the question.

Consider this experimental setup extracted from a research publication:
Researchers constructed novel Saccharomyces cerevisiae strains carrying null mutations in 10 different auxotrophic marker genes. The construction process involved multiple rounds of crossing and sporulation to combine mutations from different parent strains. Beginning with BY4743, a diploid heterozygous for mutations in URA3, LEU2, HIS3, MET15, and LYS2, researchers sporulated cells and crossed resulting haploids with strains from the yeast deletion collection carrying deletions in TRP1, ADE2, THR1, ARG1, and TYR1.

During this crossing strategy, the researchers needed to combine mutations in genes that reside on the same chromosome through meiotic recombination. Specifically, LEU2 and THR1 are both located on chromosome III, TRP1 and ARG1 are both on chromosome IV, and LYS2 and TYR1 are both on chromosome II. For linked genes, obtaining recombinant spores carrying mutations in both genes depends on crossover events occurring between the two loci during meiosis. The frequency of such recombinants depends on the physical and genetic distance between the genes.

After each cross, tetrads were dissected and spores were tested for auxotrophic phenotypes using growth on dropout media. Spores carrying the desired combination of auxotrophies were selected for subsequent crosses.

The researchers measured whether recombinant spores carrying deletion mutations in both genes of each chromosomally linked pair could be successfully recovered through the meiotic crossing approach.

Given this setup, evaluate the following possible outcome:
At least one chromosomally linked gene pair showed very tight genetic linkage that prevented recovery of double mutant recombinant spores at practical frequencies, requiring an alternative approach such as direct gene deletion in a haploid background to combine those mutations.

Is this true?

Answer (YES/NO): NO